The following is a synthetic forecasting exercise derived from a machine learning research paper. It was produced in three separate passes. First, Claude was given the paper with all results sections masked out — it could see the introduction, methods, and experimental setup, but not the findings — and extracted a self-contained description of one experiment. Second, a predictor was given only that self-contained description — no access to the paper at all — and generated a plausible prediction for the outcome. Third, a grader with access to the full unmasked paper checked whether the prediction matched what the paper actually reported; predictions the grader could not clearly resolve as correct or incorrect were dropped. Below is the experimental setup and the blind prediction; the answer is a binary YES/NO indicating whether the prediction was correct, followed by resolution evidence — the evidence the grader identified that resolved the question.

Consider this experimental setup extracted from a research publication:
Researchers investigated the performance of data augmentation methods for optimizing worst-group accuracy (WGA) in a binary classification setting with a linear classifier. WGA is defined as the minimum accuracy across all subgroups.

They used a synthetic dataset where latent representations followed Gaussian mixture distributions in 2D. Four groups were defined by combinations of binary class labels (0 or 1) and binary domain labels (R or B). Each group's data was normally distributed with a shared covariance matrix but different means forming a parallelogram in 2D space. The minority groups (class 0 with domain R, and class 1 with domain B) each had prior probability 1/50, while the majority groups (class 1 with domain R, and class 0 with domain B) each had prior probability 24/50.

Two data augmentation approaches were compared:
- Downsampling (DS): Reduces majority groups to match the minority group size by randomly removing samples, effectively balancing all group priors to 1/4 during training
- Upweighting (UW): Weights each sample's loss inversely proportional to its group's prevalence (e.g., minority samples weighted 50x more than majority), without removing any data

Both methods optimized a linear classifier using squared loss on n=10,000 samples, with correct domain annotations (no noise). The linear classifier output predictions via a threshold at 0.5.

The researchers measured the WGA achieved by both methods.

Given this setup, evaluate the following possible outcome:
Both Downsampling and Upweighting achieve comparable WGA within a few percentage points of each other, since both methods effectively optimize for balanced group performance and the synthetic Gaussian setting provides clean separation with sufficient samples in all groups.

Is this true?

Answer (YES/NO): YES